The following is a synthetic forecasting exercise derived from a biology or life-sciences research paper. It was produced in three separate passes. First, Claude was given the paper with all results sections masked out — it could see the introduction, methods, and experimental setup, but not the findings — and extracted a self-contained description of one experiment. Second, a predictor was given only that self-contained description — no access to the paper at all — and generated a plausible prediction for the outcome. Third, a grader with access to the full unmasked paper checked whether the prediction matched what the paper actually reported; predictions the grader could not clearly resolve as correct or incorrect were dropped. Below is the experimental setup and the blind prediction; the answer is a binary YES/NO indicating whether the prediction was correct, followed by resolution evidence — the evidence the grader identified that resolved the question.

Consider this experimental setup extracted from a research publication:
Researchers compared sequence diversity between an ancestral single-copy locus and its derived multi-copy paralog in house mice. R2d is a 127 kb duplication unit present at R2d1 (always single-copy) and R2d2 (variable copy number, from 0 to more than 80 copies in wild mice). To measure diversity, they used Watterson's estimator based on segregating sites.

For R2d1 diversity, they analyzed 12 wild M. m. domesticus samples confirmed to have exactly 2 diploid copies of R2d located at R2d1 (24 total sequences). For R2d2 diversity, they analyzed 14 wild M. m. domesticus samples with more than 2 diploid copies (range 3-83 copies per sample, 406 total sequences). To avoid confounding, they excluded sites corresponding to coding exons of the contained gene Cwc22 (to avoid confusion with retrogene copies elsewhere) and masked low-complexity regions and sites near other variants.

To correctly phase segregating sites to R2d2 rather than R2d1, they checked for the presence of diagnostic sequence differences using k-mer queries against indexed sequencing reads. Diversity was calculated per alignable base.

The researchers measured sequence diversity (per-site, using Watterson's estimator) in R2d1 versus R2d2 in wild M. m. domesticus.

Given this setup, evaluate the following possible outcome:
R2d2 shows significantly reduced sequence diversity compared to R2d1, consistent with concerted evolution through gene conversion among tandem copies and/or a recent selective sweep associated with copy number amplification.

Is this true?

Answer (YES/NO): YES